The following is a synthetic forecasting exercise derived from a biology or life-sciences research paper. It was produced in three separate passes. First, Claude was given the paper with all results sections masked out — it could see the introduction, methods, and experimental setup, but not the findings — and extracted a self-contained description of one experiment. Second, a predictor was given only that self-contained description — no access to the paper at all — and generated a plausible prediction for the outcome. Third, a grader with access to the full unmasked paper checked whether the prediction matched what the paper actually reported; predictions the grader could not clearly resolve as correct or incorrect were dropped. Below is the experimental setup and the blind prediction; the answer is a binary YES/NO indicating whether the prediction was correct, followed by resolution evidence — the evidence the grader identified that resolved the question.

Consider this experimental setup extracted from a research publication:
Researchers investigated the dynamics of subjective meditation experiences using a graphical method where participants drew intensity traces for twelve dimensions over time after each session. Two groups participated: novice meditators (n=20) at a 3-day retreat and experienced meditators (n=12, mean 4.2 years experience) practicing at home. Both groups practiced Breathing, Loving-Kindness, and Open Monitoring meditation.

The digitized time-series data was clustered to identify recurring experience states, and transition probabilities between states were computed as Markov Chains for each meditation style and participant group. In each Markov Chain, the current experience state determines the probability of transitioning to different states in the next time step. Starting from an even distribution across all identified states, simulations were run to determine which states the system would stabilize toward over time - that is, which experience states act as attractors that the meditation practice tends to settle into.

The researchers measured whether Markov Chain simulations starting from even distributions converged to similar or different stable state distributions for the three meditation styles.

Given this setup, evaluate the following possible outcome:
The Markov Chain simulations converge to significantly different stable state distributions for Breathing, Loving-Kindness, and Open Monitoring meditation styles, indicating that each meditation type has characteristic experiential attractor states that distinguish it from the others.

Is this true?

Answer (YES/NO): YES